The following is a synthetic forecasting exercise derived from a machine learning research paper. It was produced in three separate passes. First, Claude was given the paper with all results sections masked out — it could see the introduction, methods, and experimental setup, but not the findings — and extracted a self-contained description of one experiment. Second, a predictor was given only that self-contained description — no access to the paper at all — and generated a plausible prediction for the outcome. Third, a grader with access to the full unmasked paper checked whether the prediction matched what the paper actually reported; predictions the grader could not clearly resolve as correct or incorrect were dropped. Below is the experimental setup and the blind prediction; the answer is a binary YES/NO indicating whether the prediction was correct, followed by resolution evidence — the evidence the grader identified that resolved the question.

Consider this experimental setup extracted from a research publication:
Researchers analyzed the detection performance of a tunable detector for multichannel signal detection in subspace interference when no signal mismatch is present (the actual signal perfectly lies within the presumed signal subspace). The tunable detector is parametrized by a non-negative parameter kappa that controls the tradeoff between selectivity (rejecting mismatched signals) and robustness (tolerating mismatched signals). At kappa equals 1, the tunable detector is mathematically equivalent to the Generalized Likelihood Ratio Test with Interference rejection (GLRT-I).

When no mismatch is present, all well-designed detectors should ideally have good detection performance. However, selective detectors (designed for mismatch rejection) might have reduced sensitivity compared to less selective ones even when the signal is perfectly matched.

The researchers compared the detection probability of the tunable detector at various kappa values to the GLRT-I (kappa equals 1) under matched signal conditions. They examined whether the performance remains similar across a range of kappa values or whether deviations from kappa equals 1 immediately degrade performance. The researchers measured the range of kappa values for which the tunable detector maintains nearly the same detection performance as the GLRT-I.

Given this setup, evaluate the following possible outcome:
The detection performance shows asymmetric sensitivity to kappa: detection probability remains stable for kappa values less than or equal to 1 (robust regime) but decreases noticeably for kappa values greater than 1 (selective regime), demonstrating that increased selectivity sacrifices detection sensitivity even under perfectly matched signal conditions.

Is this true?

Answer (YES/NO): NO